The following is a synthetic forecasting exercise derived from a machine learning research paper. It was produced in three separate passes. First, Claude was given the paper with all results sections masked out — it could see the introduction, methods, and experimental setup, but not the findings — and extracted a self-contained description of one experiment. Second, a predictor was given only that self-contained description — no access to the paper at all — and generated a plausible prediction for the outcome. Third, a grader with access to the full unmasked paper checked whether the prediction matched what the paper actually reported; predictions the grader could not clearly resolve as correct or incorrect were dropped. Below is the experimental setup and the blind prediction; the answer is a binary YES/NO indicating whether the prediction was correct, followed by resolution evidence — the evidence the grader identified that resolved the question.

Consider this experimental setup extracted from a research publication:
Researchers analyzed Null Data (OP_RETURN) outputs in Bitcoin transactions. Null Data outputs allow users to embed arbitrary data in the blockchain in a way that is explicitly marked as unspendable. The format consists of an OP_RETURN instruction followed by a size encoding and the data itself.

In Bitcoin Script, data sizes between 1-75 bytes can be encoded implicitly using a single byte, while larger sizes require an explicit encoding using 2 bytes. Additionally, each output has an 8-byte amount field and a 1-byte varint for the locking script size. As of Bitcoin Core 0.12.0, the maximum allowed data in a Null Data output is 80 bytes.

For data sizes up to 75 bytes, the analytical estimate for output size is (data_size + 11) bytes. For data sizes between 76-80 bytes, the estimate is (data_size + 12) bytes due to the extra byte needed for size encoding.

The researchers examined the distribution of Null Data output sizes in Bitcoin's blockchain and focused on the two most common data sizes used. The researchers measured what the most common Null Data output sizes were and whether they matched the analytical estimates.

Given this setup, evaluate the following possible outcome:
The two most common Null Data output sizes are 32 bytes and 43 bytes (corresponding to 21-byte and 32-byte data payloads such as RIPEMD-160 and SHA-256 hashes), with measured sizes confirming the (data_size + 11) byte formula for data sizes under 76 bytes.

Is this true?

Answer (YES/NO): NO